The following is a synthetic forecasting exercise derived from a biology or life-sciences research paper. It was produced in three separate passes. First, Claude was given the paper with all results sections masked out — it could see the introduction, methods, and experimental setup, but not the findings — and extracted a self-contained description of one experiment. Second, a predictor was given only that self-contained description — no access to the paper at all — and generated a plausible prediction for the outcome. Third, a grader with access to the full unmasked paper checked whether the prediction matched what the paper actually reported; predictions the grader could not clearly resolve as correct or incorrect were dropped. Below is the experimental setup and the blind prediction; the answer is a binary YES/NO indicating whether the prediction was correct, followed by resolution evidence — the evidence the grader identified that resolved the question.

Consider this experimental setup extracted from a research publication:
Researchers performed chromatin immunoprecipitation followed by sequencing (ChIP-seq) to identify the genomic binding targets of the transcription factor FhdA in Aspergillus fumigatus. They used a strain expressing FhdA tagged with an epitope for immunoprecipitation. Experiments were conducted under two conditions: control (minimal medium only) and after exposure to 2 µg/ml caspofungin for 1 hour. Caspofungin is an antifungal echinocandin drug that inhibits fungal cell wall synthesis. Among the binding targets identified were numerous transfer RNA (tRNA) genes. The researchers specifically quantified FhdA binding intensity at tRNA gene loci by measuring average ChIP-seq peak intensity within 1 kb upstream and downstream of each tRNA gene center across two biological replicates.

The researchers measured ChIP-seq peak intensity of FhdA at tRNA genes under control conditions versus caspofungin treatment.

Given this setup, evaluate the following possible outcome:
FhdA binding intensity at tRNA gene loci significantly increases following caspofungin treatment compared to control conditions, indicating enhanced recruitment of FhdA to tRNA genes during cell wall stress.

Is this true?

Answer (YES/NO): YES